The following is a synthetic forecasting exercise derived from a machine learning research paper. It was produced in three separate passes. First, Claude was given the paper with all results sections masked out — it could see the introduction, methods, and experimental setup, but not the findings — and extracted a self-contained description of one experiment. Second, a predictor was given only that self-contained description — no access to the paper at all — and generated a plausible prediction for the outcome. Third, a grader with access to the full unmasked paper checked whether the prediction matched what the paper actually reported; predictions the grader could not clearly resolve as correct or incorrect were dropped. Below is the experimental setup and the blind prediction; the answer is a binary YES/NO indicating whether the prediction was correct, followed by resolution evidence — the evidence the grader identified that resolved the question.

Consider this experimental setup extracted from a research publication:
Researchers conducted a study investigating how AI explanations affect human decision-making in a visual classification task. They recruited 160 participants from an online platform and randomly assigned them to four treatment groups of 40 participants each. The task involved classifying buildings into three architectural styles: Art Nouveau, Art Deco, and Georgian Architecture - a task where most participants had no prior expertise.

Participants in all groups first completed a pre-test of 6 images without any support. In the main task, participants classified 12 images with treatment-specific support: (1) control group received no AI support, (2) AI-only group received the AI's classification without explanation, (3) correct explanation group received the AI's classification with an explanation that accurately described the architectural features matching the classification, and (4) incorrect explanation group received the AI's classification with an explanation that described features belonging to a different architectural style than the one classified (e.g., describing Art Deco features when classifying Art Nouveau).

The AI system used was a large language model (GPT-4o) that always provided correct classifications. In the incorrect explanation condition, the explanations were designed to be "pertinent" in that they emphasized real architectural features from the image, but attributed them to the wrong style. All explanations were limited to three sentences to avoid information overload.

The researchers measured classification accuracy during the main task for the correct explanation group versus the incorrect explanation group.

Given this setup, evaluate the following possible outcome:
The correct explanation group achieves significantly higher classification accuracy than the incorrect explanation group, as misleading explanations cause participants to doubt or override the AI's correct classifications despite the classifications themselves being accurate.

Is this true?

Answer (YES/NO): YES